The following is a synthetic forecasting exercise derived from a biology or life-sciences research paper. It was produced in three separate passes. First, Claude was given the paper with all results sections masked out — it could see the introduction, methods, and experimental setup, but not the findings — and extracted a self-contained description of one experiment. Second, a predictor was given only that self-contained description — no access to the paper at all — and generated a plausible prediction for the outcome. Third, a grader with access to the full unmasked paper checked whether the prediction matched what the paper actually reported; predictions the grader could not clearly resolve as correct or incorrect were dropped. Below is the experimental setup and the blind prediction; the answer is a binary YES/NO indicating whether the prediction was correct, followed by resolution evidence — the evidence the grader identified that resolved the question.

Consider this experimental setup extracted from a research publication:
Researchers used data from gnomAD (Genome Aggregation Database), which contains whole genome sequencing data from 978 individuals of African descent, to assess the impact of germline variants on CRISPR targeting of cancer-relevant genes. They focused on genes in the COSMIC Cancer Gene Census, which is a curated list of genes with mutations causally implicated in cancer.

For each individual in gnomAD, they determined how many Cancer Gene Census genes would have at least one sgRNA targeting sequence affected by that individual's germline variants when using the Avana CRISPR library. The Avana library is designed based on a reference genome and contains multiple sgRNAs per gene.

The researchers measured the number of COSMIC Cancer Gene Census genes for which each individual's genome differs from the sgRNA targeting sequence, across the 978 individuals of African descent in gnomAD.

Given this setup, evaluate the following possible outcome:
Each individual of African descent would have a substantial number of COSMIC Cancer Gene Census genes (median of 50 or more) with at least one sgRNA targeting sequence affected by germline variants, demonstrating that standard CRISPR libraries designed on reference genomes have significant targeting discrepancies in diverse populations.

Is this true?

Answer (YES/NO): NO